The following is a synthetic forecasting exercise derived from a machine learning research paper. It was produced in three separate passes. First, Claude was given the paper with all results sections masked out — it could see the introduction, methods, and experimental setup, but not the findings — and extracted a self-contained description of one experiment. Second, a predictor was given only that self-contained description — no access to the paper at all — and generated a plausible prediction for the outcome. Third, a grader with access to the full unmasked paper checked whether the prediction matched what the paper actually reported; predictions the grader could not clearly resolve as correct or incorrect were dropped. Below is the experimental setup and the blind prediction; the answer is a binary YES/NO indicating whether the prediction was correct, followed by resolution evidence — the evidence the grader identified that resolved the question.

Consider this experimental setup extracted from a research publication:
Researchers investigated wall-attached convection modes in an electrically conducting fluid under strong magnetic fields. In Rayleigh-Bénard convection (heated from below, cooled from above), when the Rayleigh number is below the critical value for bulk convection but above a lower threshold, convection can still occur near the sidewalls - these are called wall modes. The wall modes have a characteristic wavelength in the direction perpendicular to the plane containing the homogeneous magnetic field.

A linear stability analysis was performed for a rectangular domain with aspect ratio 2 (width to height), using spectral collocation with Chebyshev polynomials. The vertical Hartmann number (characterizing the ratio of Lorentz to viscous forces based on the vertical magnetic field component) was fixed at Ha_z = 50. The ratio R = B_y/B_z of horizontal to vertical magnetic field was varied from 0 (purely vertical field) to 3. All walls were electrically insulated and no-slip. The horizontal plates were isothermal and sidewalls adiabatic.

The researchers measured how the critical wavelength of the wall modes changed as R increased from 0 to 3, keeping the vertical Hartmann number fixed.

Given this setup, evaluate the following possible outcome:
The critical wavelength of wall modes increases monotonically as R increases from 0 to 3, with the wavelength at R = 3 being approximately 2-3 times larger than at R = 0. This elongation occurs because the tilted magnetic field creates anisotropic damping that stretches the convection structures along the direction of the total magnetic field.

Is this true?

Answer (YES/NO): NO